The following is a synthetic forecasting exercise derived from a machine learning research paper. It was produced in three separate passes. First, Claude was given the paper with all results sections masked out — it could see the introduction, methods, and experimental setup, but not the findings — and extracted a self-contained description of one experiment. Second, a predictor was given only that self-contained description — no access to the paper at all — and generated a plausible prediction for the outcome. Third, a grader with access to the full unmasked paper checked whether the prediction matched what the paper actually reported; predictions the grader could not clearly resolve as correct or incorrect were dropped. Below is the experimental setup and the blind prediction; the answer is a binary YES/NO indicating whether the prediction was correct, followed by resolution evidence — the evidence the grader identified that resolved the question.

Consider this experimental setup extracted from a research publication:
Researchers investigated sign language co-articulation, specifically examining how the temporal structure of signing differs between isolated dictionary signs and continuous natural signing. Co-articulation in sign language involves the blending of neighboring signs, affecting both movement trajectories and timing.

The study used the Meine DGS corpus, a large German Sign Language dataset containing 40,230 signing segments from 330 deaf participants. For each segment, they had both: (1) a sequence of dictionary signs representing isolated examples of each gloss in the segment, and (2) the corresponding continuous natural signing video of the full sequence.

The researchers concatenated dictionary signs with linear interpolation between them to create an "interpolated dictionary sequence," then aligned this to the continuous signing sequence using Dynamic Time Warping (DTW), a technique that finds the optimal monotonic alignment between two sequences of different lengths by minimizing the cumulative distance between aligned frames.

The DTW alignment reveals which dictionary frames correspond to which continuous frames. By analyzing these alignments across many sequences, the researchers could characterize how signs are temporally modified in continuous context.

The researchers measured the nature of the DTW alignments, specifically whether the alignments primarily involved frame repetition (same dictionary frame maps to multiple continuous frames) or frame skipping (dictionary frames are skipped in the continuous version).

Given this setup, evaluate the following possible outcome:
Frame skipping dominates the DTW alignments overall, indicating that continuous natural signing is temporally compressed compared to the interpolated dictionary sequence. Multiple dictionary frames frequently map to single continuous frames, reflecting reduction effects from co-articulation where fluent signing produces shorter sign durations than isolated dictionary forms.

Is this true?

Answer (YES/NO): YES